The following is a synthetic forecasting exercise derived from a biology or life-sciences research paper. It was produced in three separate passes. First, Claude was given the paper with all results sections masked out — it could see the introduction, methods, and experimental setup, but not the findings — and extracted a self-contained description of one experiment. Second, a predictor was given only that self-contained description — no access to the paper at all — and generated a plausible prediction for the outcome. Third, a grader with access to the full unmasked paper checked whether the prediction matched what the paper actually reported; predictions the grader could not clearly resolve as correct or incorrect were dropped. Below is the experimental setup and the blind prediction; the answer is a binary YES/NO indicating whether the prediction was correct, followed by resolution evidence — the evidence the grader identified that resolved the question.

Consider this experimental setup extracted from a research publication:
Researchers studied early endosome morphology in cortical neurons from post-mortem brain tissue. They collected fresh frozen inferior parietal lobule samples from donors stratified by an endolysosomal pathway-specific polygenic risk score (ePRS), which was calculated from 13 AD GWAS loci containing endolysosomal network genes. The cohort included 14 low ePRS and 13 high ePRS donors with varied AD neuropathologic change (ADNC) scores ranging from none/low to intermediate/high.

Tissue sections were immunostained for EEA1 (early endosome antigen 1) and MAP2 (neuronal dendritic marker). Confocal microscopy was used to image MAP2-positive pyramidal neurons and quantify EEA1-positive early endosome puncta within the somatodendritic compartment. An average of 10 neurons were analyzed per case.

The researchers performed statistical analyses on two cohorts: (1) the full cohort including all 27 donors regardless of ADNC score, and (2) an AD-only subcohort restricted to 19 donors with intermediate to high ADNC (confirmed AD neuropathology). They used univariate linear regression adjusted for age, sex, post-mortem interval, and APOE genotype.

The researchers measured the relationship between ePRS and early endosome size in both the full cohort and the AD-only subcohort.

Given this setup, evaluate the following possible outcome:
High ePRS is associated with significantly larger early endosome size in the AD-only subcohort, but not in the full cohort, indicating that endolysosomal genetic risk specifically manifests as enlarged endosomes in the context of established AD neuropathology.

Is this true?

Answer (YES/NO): NO